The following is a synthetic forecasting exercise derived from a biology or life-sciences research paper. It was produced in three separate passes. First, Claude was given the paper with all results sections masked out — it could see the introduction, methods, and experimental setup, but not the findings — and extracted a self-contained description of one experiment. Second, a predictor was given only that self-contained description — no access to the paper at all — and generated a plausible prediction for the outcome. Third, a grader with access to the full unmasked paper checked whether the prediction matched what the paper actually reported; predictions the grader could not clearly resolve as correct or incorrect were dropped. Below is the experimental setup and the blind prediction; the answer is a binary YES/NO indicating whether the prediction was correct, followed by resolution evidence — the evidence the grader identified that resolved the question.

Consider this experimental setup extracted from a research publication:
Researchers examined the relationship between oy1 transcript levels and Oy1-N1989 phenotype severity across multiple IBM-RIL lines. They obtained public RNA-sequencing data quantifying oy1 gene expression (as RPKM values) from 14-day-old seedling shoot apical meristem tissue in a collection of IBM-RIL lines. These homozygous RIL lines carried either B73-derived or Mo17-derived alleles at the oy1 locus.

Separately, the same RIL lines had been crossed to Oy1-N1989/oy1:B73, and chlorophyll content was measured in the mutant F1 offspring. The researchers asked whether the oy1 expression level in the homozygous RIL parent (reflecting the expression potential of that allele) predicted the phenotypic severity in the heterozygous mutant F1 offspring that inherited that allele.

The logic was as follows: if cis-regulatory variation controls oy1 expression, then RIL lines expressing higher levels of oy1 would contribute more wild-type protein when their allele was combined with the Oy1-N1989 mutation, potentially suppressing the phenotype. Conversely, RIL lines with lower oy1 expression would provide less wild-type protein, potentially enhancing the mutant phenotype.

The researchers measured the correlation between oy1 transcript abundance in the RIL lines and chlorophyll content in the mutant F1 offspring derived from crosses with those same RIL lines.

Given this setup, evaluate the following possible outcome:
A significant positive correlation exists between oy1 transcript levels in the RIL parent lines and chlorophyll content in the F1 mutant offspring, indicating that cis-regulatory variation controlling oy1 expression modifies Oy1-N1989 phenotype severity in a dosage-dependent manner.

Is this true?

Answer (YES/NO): YES